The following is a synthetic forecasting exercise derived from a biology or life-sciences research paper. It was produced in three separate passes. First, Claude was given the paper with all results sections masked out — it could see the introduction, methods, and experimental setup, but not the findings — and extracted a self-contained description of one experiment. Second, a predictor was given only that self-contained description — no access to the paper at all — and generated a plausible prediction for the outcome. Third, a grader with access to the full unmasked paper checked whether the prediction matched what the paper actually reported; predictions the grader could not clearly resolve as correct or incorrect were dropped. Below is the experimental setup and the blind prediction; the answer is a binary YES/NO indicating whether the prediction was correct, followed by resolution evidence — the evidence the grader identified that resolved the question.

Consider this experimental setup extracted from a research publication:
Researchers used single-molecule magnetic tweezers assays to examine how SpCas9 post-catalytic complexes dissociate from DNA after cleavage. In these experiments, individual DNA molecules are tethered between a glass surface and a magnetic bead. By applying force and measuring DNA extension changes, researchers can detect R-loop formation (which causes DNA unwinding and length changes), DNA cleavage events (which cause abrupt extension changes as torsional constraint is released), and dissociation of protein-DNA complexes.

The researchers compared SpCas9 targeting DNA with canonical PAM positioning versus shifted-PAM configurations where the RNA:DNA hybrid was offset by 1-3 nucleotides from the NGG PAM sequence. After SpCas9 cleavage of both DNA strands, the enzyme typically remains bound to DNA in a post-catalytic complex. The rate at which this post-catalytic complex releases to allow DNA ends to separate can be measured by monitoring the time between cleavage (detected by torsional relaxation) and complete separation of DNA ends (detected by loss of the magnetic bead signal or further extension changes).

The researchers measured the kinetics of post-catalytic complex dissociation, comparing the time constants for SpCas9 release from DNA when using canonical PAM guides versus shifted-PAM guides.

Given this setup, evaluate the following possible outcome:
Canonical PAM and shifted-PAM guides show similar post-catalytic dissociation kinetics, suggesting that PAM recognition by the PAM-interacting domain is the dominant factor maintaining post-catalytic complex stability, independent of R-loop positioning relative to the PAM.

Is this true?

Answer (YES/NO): NO